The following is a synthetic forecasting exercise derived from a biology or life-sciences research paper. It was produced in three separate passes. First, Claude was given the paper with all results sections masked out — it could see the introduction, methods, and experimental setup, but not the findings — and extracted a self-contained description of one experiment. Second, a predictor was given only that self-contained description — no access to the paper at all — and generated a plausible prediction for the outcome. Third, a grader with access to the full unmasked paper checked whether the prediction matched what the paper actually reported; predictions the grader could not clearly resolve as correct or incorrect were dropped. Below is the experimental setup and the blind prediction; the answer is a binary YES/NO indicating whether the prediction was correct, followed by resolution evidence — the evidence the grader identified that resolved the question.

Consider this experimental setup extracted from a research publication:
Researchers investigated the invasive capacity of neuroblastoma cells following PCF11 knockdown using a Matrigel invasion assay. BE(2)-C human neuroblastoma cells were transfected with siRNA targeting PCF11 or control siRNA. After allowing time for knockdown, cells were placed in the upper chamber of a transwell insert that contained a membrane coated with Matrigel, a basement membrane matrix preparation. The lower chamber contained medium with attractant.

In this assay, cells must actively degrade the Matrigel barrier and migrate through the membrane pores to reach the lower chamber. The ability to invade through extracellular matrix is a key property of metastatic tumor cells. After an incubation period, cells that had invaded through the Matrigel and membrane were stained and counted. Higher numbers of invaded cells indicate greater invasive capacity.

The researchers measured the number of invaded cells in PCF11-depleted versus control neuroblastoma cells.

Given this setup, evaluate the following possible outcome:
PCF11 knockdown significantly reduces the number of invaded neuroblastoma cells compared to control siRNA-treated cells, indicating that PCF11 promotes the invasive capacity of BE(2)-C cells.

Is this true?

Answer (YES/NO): YES